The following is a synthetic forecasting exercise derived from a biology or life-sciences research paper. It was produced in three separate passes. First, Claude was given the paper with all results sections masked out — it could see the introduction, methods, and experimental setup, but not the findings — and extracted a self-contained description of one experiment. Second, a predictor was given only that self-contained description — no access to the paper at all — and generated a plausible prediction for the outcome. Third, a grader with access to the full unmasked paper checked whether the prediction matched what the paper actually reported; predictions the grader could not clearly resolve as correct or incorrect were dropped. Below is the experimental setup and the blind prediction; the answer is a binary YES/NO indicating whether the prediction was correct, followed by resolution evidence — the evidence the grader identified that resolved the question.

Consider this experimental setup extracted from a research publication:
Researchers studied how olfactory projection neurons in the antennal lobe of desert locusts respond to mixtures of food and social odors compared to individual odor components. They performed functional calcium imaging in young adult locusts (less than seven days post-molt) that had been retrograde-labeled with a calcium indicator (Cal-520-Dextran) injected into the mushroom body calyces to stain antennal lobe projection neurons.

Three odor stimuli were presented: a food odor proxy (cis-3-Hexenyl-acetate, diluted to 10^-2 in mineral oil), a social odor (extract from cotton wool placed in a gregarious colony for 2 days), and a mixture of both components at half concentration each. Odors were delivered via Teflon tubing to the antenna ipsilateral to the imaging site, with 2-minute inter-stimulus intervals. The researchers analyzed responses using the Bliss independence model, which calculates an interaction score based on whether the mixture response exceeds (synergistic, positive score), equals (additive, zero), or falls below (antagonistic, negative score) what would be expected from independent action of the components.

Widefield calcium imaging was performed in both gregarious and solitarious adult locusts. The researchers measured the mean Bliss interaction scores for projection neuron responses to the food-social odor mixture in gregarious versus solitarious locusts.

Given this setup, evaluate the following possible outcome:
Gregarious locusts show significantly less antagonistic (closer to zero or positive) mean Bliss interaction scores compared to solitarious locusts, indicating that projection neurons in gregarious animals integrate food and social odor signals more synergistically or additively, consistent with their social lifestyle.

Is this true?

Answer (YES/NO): YES